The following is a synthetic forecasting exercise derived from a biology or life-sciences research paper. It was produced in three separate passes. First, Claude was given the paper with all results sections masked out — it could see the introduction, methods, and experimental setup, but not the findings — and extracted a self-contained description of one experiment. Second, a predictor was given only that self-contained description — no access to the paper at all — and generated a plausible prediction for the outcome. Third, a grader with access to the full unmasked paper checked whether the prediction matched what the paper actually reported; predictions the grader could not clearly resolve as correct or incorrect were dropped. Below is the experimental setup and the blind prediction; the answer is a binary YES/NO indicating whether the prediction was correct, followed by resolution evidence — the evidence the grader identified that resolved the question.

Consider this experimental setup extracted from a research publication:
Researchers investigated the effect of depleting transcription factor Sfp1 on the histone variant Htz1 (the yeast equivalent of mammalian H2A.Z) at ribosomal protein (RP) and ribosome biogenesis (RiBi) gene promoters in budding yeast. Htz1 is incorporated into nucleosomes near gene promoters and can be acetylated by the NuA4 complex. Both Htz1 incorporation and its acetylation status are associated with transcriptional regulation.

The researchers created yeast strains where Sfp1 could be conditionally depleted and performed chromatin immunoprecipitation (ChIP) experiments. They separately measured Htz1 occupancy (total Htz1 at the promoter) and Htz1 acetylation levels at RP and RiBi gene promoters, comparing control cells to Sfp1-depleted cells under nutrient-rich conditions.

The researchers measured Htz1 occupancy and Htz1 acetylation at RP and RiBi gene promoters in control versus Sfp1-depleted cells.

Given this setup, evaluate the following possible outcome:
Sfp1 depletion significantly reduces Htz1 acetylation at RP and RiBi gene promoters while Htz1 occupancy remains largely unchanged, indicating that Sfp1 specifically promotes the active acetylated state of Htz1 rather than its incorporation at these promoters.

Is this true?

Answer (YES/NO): NO